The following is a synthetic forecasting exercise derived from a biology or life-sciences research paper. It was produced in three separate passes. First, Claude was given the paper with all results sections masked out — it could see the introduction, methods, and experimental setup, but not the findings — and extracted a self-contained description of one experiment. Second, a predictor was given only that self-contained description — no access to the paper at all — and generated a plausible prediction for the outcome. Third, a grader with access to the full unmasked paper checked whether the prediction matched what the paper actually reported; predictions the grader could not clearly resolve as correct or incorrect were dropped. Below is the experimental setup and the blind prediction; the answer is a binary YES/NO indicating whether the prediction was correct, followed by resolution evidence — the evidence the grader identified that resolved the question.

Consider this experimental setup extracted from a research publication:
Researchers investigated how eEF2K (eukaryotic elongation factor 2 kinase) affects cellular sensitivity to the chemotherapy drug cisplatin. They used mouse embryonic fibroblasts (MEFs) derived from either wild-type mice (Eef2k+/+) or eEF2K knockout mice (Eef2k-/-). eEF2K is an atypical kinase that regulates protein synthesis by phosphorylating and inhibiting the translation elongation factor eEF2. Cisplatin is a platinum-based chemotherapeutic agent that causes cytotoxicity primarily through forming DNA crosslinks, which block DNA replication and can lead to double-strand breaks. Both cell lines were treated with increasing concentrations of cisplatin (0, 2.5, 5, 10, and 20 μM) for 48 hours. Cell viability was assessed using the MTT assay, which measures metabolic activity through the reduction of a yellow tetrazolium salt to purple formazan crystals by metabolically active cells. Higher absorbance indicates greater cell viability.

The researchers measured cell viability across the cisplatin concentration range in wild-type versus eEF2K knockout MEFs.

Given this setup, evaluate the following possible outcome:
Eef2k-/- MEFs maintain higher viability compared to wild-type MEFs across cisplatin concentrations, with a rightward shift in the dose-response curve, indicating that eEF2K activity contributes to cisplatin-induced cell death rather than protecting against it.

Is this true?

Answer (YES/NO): YES